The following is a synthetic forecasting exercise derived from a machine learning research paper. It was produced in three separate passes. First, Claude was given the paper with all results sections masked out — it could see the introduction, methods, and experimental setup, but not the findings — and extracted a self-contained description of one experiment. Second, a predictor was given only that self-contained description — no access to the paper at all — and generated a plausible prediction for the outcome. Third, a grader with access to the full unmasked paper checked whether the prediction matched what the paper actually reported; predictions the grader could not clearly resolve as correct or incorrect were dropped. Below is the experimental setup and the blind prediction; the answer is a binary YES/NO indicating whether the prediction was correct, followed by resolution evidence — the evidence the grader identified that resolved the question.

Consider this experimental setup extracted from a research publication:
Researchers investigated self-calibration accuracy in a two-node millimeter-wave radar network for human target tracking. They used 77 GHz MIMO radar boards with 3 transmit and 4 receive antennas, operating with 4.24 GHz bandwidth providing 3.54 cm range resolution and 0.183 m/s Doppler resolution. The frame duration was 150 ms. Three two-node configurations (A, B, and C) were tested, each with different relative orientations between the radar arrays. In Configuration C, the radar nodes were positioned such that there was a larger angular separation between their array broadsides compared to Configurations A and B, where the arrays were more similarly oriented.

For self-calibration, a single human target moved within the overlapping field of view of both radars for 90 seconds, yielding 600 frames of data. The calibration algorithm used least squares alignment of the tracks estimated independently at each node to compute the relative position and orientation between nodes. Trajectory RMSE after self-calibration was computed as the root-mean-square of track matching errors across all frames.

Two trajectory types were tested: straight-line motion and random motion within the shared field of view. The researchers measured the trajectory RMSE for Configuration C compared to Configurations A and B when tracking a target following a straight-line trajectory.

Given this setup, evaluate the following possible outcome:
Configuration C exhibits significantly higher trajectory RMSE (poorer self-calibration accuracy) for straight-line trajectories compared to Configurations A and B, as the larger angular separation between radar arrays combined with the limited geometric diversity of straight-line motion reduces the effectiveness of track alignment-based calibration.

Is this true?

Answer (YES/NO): NO